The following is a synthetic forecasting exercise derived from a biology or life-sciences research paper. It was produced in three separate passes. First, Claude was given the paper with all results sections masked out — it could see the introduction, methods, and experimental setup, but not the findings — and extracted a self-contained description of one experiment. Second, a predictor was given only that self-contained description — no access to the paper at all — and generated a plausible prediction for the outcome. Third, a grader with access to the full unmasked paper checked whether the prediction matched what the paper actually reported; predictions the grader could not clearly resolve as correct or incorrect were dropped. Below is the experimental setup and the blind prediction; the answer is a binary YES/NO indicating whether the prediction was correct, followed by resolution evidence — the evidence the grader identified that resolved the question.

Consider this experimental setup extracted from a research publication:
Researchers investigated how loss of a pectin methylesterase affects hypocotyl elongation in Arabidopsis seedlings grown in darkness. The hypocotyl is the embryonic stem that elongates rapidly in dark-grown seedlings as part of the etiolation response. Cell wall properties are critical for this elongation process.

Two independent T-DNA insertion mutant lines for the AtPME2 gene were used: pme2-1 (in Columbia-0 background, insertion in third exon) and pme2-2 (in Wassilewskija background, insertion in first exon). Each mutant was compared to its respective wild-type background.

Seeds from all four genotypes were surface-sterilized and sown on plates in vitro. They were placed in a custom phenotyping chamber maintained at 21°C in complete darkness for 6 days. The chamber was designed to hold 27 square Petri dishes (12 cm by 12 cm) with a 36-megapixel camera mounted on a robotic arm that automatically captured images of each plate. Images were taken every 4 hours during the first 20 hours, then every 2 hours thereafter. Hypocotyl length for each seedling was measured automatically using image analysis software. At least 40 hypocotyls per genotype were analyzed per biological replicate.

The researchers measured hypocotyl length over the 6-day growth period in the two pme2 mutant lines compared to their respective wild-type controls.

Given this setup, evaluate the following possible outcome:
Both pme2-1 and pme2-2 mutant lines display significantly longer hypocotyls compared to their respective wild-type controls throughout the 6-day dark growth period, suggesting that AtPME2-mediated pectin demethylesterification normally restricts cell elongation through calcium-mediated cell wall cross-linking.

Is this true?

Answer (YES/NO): NO